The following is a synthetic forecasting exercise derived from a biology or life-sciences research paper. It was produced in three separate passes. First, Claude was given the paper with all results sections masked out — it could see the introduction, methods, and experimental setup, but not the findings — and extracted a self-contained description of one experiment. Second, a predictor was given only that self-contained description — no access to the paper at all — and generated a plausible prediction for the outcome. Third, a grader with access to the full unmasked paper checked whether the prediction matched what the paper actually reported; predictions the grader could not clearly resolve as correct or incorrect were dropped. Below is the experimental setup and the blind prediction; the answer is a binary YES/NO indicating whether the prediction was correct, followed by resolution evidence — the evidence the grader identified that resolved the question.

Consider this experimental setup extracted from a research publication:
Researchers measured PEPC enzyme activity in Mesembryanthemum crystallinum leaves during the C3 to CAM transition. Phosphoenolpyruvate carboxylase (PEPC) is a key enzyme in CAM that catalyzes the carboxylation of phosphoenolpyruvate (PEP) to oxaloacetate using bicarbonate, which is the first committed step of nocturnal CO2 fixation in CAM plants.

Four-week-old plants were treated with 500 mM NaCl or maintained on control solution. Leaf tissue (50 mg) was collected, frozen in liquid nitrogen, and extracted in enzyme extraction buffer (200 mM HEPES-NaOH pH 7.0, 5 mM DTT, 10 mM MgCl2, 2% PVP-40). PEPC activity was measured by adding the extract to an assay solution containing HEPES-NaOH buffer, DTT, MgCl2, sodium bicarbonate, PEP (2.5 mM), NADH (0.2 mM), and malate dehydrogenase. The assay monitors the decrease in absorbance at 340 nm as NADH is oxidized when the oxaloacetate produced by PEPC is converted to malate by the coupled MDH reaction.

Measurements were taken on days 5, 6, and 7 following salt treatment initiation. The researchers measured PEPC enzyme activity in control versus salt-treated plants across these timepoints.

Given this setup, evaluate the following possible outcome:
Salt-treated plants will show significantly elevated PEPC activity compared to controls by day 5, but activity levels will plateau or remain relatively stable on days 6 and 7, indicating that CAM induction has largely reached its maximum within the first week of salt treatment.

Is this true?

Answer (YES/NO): NO